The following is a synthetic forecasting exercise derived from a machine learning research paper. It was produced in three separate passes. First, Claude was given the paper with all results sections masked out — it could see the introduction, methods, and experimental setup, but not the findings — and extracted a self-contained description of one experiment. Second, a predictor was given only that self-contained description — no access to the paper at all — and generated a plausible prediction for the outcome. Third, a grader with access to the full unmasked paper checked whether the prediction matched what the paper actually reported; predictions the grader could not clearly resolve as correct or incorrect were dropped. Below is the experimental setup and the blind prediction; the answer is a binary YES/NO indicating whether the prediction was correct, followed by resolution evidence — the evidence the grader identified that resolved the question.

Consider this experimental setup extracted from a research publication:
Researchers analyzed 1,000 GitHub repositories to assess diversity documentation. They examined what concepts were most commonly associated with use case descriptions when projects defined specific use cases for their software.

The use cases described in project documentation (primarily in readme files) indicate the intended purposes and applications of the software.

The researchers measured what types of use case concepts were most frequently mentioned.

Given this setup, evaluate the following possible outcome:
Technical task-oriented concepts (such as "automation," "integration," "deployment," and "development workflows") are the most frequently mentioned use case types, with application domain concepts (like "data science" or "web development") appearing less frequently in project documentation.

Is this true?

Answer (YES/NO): NO